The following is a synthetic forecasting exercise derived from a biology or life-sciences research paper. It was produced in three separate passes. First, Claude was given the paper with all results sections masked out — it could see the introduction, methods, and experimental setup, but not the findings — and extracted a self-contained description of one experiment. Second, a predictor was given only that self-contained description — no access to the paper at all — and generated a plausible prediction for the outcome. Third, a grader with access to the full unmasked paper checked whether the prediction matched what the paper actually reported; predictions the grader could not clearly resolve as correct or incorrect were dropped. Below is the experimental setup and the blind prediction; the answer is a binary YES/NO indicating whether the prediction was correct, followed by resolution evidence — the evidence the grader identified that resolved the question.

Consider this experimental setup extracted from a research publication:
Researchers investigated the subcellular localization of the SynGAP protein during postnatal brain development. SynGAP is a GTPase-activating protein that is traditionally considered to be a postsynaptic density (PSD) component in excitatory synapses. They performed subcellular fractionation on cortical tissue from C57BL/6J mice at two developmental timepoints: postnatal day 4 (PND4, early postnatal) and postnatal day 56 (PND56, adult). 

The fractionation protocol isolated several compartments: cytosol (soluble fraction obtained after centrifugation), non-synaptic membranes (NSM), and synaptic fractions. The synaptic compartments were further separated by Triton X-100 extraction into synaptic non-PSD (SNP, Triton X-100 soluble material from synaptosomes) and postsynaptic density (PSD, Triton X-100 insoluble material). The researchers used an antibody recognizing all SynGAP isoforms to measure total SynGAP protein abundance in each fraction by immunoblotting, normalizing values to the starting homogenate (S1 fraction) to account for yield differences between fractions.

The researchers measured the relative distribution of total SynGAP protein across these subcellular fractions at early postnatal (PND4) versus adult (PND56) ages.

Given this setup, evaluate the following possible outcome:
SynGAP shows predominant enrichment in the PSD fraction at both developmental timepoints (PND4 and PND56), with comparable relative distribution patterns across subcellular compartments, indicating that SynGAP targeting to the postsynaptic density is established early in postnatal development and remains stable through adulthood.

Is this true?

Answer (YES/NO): NO